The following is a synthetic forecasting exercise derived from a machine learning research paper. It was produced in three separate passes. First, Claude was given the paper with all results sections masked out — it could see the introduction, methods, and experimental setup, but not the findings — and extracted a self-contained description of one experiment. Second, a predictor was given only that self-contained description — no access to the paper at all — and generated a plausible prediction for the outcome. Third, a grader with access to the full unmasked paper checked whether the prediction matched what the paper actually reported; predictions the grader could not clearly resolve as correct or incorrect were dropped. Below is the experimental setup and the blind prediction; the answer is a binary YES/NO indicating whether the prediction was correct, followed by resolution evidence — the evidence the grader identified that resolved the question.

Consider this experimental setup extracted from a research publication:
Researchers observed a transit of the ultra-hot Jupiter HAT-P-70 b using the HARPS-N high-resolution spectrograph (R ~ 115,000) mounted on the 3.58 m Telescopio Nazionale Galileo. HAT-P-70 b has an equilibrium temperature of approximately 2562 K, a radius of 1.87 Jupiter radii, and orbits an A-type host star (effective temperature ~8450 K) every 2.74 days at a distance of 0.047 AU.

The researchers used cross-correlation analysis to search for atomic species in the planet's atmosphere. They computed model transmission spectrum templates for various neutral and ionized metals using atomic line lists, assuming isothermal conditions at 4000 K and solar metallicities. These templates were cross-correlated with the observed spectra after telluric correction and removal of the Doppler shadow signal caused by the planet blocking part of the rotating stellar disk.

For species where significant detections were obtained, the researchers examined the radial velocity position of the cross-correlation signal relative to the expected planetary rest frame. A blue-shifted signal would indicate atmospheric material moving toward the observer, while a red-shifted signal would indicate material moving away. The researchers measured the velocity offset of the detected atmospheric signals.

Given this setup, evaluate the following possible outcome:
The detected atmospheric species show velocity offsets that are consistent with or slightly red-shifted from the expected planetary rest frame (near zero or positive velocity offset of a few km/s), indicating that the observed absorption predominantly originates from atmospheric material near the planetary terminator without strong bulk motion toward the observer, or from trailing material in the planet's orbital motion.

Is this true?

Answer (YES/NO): NO